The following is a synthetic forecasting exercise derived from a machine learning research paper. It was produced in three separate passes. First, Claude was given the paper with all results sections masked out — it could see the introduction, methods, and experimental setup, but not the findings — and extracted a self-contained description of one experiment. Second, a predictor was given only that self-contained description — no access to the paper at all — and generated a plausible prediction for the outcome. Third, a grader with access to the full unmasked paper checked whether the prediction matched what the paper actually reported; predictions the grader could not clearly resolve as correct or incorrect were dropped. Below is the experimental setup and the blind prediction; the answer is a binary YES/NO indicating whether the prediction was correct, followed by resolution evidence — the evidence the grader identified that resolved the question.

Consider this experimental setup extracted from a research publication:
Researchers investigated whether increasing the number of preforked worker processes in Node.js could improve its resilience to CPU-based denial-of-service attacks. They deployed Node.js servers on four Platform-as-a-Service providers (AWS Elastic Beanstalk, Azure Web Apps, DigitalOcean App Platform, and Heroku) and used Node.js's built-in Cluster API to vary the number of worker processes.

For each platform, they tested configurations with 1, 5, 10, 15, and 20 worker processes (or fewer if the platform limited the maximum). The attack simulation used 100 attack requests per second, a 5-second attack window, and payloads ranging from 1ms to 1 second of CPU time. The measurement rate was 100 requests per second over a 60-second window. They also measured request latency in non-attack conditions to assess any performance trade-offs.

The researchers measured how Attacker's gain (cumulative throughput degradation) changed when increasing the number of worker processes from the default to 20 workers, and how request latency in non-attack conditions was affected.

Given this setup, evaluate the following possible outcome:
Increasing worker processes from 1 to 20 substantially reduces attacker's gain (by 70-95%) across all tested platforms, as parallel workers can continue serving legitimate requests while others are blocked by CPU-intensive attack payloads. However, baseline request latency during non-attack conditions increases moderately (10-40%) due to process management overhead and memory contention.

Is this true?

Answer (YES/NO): NO